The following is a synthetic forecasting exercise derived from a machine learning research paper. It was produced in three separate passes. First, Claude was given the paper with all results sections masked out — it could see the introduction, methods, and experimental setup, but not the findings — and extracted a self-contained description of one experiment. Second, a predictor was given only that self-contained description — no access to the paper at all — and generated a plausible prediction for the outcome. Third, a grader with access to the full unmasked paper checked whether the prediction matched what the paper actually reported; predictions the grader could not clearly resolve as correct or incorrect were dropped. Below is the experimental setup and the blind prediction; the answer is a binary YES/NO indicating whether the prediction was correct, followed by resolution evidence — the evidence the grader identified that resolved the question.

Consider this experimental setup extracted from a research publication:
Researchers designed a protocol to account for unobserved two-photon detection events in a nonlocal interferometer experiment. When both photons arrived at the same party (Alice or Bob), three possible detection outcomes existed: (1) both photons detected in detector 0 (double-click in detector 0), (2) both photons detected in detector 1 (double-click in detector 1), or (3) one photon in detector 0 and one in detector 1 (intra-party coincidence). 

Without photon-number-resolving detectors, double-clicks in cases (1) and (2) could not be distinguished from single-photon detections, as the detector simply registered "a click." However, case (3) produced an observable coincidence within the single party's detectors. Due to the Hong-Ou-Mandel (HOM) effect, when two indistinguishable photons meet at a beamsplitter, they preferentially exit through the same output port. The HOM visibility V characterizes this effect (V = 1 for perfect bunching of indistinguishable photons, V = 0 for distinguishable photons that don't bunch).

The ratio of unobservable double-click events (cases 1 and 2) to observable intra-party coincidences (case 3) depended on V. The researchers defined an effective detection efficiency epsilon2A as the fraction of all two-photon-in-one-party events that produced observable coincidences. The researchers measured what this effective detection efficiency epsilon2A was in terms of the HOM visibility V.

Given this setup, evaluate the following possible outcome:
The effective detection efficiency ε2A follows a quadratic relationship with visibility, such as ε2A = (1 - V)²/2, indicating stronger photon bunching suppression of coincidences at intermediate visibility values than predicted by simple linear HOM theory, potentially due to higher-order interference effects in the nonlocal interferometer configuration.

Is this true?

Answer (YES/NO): NO